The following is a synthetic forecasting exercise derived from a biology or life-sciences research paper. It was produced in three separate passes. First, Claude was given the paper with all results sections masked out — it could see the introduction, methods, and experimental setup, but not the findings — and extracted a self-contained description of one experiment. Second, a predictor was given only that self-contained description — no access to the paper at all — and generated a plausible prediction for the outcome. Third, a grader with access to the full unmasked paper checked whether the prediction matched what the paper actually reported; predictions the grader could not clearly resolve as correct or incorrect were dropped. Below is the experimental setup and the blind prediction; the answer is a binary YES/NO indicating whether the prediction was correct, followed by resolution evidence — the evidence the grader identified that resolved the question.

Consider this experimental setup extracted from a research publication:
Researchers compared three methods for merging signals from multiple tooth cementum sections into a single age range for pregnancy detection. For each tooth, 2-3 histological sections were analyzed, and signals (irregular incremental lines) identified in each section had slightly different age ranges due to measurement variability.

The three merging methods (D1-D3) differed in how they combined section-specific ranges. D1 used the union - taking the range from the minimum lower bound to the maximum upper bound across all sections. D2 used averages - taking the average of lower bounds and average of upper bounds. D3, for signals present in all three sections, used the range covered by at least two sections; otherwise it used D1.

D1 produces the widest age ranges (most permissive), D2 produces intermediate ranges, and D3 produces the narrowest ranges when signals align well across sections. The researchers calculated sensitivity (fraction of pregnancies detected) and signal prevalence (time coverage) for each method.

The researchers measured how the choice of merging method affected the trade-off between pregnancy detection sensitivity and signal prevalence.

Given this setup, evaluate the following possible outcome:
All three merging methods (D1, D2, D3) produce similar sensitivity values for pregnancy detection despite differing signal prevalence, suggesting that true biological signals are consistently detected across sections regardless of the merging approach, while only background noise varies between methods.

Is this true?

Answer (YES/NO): NO